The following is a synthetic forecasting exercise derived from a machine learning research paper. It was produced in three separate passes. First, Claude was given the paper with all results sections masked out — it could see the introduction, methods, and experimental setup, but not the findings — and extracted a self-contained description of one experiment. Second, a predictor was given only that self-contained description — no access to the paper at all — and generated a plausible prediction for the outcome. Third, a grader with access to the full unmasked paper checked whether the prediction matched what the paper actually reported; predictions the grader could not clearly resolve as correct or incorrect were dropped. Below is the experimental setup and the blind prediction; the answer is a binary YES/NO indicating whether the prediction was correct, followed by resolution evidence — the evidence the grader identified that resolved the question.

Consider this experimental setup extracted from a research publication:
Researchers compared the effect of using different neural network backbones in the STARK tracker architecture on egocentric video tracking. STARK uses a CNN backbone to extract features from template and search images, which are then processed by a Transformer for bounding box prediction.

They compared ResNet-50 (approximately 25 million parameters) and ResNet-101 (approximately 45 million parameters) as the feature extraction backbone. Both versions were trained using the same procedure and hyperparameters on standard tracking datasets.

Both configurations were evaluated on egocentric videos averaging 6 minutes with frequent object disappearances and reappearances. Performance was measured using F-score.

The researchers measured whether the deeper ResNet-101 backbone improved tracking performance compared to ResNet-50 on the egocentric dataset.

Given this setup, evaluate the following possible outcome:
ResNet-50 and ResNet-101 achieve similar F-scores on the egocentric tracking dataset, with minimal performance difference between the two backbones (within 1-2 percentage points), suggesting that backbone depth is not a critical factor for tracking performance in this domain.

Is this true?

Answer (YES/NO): YES